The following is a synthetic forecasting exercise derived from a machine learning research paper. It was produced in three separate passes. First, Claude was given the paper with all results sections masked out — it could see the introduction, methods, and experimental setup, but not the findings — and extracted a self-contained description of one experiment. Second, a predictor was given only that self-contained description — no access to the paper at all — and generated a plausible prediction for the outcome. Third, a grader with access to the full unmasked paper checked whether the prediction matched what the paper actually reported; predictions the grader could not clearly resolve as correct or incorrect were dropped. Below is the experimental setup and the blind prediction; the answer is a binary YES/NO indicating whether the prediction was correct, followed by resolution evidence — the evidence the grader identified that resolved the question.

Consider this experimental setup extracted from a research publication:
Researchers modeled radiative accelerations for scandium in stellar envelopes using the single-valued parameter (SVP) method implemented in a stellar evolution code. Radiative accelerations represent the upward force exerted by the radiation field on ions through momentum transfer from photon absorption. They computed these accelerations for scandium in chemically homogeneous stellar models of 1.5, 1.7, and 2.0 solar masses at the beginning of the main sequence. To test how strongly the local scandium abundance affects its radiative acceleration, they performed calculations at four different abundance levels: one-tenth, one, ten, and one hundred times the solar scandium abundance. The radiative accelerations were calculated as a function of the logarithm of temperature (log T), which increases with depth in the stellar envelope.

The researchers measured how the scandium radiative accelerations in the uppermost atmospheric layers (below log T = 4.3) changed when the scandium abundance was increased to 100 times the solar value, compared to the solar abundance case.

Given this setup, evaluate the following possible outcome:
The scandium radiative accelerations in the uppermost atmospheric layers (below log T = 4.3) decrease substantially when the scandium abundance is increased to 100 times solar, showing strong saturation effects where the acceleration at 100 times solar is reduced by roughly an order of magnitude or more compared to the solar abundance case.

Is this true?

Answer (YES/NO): YES